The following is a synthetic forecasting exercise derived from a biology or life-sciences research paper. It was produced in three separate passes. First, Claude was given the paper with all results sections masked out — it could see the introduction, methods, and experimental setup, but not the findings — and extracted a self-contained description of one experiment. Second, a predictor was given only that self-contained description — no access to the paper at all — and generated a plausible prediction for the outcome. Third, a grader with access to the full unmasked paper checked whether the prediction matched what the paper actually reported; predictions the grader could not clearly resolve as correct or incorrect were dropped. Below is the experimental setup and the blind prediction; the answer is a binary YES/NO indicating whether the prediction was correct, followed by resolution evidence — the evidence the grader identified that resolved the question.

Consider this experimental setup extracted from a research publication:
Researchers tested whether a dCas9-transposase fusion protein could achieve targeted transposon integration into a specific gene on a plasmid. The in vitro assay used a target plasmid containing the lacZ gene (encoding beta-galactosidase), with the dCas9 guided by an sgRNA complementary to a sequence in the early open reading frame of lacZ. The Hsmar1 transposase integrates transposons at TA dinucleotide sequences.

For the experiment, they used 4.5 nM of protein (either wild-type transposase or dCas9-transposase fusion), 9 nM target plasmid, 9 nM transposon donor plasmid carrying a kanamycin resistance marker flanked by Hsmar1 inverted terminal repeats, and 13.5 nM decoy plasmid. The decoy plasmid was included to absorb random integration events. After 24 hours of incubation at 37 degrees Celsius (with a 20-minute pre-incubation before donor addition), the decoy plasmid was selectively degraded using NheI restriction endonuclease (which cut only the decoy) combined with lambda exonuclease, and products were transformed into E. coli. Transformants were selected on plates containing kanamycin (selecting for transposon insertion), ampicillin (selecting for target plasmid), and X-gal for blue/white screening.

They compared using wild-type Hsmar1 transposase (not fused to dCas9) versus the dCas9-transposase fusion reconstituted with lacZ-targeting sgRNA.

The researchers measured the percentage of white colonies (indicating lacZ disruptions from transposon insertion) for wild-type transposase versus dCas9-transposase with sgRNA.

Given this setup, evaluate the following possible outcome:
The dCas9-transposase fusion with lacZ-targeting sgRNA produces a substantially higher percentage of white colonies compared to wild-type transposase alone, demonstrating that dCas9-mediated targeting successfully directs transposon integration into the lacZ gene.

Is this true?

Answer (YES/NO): YES